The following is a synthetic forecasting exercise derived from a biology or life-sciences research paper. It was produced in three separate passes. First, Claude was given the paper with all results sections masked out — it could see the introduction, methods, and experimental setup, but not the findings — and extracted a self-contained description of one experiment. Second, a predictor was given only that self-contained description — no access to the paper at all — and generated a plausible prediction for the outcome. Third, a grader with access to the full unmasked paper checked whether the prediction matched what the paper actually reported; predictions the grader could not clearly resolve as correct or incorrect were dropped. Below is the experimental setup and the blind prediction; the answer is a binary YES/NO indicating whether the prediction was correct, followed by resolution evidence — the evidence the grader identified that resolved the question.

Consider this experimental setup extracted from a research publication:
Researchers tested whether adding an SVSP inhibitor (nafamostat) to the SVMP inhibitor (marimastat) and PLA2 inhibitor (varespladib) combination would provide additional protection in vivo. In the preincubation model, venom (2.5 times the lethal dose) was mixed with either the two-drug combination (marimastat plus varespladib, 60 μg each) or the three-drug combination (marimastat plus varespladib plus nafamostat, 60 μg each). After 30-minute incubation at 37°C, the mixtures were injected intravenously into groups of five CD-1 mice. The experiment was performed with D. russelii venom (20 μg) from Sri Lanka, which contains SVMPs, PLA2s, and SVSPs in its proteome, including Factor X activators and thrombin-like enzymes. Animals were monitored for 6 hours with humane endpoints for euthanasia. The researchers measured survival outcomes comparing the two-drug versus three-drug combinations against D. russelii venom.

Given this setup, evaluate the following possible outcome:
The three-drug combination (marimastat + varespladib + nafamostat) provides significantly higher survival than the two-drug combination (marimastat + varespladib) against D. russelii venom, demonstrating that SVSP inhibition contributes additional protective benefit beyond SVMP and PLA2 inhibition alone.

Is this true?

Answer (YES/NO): NO